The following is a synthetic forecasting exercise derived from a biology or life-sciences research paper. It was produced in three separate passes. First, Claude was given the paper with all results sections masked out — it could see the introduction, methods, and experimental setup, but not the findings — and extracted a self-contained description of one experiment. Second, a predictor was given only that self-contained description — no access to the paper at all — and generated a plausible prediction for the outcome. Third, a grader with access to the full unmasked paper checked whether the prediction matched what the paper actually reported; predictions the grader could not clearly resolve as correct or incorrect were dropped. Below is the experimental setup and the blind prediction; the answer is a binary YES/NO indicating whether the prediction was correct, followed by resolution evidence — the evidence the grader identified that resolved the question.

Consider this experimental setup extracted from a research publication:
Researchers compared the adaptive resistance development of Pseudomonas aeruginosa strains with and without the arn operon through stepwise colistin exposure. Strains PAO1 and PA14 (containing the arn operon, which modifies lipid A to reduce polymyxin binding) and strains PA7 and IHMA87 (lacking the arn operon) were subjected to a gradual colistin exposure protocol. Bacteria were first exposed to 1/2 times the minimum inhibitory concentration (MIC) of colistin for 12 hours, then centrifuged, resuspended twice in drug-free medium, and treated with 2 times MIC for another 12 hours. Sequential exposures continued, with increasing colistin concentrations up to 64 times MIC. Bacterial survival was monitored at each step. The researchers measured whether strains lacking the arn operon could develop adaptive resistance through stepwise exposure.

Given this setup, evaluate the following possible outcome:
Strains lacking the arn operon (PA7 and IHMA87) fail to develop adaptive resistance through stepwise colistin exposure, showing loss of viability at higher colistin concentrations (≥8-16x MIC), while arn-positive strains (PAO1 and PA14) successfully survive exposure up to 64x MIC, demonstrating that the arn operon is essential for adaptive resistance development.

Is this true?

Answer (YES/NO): NO